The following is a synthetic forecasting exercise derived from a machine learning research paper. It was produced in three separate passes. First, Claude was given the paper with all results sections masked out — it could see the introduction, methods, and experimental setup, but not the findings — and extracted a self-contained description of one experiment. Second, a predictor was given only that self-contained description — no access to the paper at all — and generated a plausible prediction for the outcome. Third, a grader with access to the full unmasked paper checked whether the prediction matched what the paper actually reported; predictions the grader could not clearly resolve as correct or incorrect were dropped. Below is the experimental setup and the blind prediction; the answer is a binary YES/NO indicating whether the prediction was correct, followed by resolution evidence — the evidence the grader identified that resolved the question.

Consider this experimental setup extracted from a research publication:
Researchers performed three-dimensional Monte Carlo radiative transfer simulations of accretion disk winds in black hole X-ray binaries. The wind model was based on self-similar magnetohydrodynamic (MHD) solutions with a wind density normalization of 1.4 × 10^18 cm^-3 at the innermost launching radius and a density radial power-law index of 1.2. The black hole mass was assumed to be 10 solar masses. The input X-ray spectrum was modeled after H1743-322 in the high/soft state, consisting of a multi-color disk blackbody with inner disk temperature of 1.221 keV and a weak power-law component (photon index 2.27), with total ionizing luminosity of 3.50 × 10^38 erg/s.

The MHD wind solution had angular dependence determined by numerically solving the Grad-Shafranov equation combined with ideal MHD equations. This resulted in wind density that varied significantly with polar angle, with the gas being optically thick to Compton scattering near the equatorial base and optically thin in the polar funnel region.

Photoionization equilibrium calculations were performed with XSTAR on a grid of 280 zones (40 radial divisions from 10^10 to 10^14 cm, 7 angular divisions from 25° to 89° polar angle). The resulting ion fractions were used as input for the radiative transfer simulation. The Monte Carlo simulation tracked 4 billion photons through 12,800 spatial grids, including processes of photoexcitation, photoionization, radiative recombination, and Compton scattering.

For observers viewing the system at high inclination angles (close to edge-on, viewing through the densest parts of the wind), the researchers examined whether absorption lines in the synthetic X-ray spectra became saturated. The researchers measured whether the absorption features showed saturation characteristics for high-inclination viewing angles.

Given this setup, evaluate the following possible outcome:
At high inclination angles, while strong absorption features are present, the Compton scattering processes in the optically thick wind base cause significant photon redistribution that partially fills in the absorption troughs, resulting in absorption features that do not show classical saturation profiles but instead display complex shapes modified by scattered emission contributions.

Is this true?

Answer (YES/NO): YES